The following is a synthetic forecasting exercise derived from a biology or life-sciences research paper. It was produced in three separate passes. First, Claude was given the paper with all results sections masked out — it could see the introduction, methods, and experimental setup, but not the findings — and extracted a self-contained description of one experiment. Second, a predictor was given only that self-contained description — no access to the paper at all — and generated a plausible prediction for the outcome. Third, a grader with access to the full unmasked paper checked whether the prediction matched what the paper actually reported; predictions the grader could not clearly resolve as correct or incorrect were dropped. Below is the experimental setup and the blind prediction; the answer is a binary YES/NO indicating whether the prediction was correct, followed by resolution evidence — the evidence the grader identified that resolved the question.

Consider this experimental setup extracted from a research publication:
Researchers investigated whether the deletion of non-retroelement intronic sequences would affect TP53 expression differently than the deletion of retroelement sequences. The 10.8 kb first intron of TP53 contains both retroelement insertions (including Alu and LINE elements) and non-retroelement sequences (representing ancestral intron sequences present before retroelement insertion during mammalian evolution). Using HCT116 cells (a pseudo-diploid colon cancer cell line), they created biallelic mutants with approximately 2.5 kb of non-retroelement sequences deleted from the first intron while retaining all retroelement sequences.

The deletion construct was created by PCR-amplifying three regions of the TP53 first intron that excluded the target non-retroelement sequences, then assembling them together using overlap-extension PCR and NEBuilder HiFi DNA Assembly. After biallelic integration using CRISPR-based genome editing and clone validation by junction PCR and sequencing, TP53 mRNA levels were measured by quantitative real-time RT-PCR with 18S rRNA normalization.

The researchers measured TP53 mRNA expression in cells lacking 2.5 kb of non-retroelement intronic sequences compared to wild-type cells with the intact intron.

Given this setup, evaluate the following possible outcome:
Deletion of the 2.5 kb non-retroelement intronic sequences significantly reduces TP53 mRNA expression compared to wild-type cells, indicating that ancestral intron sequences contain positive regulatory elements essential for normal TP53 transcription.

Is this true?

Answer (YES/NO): NO